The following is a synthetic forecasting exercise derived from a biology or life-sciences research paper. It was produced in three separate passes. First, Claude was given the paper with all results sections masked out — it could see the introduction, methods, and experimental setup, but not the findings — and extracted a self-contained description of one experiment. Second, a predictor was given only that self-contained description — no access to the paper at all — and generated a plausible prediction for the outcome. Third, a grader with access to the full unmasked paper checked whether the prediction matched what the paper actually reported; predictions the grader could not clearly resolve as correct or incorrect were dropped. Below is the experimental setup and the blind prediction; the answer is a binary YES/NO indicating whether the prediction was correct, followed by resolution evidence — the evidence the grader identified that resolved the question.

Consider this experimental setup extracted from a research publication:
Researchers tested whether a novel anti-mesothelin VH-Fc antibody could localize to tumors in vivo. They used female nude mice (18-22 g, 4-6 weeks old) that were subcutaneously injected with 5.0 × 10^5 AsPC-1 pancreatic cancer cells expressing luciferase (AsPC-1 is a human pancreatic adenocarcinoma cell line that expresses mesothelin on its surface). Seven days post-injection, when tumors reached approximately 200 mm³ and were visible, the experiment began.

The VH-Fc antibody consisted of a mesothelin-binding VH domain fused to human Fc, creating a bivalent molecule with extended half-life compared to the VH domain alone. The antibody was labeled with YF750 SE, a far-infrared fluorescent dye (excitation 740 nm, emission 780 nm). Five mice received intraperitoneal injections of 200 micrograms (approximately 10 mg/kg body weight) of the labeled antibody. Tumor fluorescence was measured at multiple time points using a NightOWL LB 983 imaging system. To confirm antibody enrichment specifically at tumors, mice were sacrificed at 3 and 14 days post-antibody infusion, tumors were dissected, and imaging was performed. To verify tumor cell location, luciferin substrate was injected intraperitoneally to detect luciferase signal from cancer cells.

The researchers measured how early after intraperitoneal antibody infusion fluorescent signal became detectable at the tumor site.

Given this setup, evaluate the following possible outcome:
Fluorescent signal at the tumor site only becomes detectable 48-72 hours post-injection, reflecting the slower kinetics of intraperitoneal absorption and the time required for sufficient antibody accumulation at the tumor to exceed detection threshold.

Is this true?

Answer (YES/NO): NO